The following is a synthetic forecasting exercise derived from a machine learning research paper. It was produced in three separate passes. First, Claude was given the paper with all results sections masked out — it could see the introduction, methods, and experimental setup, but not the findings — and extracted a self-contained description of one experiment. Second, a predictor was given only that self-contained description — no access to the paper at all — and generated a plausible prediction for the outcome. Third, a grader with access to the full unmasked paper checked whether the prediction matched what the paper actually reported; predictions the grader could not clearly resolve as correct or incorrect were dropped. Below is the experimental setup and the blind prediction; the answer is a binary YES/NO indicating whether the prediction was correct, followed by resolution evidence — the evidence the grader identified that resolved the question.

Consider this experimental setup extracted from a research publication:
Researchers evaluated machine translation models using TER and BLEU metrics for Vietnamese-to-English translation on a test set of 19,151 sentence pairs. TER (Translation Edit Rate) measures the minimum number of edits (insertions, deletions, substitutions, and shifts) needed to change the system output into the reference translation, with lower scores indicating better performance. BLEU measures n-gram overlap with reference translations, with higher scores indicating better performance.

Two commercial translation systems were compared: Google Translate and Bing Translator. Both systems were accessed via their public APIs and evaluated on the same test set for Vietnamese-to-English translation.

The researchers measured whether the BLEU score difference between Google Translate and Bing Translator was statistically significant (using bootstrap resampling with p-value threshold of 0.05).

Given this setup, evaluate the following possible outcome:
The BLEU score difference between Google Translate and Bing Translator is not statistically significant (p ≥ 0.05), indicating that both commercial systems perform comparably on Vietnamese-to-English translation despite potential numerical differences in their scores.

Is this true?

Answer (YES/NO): YES